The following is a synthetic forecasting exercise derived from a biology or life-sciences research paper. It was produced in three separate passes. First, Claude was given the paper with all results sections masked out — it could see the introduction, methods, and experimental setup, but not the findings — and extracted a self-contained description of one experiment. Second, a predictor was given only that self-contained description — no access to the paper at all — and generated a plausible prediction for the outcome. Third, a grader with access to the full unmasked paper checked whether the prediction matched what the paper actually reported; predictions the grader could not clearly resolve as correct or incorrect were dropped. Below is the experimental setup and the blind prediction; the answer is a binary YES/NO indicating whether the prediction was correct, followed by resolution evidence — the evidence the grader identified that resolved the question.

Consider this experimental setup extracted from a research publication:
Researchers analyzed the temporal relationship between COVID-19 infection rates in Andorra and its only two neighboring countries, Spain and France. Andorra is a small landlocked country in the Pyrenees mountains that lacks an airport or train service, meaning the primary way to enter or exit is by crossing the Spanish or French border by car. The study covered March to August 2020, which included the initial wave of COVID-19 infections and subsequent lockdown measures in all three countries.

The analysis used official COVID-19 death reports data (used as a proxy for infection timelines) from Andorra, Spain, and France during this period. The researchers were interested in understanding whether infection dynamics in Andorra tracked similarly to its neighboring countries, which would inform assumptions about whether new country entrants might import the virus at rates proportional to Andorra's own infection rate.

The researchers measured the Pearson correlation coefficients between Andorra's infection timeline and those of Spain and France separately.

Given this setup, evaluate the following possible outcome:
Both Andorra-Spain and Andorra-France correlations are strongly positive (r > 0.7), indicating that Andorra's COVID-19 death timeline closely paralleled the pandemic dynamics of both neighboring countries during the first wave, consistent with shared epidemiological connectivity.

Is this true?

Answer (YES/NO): YES